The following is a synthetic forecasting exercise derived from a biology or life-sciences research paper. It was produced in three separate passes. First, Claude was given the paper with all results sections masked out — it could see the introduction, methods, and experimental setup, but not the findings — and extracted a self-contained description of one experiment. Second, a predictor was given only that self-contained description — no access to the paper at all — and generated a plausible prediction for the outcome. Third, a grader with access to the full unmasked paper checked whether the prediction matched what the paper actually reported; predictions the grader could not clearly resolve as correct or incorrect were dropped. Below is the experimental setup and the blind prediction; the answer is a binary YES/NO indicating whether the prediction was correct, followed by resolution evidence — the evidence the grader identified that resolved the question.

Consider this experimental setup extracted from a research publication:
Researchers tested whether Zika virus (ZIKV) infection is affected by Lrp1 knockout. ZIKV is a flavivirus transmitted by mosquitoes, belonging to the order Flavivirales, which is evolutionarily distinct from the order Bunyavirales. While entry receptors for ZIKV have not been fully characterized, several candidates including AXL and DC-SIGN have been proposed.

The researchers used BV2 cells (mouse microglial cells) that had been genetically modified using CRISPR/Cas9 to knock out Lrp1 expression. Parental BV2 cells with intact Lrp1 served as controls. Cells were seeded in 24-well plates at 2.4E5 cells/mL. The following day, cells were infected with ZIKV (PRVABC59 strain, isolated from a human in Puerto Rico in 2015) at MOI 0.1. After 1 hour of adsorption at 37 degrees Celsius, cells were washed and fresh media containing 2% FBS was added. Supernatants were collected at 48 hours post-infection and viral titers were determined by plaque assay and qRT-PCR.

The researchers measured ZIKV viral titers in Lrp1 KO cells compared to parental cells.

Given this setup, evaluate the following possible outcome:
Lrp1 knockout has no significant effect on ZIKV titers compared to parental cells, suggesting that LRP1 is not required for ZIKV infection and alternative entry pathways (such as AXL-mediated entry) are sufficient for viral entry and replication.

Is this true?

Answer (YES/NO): YES